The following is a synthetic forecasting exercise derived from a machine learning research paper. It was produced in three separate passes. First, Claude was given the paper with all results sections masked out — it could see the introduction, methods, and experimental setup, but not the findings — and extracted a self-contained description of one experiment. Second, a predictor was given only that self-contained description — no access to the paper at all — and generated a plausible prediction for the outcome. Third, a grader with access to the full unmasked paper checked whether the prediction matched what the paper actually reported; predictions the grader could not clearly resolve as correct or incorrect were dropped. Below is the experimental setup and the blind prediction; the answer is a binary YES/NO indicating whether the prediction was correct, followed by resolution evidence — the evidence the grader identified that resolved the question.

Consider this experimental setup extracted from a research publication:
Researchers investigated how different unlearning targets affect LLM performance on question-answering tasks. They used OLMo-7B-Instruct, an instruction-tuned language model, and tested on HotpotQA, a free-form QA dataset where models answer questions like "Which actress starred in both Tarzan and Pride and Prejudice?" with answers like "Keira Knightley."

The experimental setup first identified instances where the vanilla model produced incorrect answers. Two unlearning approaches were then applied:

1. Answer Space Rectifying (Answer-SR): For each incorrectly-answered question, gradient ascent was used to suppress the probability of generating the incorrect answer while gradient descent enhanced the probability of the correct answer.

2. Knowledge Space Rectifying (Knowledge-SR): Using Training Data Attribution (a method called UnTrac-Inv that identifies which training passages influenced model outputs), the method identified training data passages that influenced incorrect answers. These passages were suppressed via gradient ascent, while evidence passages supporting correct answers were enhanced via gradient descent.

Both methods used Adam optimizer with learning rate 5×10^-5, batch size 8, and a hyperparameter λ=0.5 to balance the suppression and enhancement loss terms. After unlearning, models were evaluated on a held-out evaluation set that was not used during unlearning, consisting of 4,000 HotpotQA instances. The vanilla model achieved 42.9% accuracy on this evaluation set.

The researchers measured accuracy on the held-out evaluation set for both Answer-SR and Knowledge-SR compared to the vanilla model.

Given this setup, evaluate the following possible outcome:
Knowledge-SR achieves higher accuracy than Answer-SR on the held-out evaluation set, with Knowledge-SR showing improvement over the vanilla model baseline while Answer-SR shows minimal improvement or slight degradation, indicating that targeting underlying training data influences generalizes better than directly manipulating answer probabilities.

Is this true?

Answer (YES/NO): NO